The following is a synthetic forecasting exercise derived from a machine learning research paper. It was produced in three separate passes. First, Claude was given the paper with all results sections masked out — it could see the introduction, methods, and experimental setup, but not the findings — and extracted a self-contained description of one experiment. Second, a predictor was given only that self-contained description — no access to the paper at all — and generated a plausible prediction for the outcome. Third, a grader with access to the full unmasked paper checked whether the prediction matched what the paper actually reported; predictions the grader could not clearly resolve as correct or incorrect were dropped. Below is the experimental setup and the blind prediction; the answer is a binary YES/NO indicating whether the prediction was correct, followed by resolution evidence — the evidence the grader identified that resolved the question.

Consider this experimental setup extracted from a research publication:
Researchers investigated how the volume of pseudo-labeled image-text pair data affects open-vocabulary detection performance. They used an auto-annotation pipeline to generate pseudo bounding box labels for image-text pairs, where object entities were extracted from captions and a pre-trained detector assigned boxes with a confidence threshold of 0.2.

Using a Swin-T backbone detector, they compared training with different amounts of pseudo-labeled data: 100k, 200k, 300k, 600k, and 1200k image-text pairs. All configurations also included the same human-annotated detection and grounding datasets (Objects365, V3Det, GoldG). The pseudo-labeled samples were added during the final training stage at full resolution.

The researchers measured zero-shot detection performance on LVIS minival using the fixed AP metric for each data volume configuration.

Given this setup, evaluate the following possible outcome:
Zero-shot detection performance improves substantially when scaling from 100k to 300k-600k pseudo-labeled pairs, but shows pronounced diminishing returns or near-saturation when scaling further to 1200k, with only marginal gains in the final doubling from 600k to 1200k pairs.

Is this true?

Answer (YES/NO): NO